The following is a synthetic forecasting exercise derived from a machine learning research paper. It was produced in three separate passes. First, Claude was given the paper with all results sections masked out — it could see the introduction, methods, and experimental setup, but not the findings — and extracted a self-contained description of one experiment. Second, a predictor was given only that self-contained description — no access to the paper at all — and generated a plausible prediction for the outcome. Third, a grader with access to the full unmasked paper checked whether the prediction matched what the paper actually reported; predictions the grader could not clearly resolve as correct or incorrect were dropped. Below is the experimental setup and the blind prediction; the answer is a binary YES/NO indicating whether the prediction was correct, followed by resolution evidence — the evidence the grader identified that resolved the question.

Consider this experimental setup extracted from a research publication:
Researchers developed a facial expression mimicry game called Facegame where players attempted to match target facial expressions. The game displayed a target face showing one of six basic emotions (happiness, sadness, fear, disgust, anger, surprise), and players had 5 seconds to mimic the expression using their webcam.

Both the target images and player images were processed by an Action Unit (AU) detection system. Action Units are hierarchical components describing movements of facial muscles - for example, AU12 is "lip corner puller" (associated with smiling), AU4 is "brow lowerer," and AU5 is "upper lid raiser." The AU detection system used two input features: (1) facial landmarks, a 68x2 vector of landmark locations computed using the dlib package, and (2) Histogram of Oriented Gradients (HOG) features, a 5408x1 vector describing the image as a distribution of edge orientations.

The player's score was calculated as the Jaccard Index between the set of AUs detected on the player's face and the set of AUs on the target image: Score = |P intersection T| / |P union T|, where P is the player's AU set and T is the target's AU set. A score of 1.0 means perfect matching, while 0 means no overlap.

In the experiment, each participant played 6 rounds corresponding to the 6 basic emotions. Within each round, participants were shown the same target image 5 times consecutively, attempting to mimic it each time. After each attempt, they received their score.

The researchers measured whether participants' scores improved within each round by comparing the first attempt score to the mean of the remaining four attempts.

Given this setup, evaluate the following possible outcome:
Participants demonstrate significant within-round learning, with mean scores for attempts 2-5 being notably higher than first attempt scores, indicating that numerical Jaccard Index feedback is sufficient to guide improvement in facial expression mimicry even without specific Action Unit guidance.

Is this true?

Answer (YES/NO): YES